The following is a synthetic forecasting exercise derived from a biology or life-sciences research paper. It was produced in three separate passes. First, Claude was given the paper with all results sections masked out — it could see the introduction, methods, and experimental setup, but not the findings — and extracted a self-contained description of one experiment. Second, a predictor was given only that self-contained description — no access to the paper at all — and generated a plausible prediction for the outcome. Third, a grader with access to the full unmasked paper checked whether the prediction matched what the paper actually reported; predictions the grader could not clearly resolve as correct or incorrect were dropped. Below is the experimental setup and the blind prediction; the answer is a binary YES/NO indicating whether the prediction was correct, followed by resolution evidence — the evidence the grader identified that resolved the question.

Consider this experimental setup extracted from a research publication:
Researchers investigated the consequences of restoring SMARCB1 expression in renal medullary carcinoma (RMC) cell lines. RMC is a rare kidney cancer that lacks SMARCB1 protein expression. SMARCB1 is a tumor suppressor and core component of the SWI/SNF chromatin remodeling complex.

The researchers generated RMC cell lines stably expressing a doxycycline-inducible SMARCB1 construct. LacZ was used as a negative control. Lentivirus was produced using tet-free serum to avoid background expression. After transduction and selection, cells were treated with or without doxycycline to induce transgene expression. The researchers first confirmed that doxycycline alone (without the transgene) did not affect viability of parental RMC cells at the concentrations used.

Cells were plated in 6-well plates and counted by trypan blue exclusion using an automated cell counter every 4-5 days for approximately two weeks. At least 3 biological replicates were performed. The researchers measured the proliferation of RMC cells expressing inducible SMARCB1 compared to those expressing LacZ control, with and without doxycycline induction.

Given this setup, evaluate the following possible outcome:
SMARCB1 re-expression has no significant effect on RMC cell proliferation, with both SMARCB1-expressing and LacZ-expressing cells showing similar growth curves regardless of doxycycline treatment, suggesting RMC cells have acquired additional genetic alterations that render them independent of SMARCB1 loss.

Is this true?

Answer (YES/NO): NO